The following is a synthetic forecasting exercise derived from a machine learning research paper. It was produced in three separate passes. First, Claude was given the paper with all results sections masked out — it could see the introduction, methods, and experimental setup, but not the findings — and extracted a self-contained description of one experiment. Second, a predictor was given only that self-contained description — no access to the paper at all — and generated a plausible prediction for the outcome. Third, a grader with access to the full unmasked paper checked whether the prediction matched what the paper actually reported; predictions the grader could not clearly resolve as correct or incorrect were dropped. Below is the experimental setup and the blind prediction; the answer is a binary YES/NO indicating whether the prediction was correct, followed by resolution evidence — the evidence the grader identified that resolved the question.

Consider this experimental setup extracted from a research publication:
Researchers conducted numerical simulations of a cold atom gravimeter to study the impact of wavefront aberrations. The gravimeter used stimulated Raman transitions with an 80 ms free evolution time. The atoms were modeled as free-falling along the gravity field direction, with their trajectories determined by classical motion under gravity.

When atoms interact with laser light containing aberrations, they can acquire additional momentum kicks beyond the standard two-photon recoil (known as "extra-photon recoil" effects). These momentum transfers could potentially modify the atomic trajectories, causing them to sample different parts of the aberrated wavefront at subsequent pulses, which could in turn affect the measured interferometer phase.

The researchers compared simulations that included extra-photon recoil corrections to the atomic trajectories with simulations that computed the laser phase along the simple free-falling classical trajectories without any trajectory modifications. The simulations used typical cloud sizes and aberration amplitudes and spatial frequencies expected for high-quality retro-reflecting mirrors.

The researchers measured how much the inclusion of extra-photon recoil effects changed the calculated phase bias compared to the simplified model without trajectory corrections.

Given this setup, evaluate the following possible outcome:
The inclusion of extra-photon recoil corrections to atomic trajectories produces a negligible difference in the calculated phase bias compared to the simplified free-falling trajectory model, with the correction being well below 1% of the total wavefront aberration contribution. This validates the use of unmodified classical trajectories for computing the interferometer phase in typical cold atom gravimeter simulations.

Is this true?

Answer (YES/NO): YES